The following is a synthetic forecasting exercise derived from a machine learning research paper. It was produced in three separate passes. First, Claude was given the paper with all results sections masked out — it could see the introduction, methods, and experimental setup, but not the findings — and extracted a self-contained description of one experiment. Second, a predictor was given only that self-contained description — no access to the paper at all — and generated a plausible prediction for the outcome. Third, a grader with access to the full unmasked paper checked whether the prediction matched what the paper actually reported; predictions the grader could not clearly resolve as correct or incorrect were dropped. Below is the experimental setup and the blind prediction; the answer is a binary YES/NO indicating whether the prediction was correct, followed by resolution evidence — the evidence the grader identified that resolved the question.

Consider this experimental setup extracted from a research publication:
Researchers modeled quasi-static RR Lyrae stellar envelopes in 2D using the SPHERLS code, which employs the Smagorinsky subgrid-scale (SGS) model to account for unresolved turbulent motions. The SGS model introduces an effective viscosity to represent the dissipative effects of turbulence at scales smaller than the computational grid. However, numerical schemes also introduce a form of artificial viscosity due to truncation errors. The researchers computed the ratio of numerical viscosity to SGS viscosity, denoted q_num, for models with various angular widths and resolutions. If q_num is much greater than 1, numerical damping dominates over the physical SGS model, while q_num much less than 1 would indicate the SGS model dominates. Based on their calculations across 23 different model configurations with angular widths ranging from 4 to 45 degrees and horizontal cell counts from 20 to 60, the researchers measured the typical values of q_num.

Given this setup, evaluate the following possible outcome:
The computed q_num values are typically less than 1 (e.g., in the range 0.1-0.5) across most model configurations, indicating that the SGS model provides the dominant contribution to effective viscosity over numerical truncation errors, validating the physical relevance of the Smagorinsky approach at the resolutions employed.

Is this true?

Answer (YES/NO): NO